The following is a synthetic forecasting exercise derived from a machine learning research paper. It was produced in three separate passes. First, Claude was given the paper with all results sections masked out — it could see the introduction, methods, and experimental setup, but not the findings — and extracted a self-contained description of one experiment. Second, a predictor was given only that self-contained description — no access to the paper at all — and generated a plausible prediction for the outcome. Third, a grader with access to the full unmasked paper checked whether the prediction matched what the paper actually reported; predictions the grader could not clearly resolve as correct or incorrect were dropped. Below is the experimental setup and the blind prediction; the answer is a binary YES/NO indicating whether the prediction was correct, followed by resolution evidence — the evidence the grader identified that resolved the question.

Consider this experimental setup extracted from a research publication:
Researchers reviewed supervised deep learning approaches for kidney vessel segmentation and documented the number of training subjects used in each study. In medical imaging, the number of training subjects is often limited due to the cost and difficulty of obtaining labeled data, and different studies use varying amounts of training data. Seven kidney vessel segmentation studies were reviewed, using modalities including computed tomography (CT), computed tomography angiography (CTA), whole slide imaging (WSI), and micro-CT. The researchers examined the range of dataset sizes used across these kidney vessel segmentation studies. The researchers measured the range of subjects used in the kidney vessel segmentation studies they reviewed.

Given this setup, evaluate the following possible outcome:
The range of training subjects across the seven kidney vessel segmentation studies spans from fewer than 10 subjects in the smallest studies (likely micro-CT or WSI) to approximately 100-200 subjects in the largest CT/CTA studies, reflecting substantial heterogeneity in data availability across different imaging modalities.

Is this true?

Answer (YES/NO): NO